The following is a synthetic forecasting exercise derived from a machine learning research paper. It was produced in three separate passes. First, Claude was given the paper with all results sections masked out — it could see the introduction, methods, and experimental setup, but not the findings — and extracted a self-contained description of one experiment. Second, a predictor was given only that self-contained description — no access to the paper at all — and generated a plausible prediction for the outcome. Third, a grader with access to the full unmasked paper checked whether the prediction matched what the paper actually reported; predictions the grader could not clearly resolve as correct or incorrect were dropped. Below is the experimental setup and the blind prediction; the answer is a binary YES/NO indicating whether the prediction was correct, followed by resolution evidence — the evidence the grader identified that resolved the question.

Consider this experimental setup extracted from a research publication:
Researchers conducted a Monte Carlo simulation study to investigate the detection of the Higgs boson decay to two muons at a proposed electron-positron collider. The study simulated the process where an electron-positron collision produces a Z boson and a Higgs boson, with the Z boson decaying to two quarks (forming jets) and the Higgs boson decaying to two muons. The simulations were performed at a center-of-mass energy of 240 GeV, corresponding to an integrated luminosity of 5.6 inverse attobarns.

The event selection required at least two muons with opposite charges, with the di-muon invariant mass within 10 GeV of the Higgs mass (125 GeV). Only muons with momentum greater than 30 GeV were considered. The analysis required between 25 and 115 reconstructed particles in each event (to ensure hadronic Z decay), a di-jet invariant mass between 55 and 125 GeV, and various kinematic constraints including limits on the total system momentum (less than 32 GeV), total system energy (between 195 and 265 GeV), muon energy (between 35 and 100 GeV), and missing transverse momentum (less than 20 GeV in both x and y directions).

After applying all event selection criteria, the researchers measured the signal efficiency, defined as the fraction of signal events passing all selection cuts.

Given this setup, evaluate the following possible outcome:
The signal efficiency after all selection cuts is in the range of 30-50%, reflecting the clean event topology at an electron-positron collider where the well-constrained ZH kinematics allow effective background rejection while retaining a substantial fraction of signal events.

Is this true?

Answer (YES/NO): NO